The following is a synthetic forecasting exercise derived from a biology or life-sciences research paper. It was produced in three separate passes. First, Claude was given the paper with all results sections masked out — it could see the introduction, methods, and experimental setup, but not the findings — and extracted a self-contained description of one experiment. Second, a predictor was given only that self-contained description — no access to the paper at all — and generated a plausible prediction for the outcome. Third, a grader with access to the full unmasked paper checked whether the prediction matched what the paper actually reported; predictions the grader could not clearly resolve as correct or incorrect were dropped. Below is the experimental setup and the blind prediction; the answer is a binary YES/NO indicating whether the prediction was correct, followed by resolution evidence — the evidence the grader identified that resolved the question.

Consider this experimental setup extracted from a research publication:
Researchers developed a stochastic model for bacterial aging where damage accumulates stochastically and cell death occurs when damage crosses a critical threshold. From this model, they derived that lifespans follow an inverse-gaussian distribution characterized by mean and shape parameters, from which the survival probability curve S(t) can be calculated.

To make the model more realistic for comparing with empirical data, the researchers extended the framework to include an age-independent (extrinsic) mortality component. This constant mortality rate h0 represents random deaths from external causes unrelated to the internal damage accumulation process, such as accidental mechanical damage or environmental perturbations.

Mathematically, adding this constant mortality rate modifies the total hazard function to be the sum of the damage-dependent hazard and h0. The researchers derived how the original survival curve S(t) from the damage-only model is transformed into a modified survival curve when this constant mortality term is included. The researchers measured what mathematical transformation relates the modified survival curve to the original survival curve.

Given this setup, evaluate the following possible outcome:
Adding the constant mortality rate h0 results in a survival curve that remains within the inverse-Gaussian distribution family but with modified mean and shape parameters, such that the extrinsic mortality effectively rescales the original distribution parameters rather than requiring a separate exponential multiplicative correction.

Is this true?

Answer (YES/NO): NO